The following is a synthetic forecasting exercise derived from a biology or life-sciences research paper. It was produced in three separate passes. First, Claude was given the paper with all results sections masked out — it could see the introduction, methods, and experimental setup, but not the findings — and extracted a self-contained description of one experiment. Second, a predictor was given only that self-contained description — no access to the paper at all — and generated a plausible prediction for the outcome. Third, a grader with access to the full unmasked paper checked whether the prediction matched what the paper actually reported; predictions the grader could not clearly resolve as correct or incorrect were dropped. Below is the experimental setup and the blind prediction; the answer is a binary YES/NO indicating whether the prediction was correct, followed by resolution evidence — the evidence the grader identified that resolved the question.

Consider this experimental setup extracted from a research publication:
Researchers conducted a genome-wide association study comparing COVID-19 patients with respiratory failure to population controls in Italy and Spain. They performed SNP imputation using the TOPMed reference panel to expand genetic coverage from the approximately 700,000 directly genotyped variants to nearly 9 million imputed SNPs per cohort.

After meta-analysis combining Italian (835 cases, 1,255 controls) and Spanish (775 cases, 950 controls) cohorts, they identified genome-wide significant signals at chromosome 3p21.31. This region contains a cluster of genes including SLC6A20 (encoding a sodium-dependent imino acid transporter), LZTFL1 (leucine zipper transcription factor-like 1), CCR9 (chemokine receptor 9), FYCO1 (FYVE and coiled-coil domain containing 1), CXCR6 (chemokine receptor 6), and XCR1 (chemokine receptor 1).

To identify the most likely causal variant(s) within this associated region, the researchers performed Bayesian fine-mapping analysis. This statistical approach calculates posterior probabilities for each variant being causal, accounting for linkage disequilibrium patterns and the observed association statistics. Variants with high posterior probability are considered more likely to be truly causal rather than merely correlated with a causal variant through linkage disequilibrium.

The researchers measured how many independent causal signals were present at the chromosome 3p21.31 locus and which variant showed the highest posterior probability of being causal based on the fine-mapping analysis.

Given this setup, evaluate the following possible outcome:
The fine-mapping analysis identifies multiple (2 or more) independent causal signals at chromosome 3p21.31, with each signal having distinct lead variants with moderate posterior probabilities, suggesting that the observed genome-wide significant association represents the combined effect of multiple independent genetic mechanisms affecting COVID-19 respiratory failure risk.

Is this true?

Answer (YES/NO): NO